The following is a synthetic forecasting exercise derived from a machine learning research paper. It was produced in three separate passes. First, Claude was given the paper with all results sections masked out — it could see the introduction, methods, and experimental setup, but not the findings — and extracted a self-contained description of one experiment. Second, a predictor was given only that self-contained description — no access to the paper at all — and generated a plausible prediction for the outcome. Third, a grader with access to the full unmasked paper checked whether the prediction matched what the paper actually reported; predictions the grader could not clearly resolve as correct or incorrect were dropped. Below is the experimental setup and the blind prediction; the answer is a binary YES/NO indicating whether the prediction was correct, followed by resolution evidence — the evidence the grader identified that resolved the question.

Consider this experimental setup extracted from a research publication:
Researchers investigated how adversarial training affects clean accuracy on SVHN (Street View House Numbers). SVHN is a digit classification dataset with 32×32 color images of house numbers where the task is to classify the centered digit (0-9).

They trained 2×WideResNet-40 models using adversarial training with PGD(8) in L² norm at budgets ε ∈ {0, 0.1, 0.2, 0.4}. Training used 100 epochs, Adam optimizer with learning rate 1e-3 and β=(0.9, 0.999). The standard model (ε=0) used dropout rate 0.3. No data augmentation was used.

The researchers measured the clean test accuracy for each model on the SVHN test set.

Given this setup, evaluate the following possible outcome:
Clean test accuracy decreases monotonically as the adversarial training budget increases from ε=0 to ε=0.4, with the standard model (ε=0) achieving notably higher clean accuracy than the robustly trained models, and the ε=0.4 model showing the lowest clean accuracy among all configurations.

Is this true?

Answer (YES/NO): YES